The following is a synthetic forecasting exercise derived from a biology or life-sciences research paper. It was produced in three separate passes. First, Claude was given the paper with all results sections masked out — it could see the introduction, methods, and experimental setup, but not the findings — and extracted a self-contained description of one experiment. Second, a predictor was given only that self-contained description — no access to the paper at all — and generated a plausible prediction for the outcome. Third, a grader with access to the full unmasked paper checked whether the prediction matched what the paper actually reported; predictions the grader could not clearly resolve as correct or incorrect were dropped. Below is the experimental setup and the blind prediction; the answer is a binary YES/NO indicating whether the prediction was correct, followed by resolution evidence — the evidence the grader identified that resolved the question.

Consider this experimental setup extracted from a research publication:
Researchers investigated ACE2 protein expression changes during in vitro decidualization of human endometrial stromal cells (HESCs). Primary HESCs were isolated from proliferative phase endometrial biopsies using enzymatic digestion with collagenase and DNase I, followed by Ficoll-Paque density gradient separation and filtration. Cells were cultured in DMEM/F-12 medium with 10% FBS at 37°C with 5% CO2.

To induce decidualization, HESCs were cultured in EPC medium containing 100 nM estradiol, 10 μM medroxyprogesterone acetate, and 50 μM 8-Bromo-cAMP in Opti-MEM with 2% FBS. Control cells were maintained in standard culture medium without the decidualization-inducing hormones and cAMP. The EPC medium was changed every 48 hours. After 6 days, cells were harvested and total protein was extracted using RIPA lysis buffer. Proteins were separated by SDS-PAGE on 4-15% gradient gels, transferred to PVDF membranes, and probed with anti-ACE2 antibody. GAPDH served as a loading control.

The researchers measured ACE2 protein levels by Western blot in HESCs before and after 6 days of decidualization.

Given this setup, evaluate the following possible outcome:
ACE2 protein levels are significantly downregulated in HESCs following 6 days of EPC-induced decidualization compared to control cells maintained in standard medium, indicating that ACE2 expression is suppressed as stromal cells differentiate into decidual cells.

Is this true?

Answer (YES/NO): NO